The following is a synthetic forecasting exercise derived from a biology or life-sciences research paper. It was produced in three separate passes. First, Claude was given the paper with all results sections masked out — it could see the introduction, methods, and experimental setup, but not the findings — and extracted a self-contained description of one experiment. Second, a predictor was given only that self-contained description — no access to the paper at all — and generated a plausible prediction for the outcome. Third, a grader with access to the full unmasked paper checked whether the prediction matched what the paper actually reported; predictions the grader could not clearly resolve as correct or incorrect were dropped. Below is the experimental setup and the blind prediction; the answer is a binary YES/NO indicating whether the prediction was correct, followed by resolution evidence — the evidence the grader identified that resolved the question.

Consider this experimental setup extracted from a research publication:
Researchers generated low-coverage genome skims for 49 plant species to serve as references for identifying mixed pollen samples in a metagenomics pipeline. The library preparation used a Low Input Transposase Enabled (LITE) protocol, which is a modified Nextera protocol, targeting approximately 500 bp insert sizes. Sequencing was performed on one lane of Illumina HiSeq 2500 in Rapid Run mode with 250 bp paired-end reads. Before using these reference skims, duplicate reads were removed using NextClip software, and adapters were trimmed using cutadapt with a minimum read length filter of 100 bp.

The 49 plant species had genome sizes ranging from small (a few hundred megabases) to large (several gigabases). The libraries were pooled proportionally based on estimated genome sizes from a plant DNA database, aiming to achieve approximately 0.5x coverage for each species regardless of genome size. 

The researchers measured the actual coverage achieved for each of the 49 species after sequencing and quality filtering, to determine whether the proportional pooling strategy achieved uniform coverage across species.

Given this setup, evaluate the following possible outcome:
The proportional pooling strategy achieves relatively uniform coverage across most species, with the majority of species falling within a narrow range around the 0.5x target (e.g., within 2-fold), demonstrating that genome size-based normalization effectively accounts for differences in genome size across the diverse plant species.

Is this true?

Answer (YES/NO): NO